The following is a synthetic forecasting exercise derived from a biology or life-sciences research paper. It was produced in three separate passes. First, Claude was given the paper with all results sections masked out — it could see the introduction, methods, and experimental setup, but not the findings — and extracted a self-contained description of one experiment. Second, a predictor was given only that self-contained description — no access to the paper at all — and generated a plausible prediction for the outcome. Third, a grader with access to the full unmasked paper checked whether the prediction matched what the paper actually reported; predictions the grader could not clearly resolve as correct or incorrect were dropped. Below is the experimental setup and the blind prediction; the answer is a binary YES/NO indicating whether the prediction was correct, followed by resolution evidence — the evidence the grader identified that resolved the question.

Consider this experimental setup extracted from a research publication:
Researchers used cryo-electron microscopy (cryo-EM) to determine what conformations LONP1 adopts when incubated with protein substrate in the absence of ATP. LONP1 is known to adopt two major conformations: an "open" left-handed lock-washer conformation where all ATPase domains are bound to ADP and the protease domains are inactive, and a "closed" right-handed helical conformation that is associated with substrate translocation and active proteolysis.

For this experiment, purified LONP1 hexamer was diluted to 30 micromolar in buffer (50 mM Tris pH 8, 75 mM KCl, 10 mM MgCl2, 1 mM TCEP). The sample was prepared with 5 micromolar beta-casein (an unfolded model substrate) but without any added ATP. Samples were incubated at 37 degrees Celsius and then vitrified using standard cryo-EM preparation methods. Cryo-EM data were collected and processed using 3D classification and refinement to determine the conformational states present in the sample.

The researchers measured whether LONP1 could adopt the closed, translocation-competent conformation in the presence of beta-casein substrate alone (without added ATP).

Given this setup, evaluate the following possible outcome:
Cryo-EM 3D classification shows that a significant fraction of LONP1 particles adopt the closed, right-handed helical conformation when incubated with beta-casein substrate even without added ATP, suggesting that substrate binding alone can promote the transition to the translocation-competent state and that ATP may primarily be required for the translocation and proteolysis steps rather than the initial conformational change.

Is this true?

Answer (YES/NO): YES